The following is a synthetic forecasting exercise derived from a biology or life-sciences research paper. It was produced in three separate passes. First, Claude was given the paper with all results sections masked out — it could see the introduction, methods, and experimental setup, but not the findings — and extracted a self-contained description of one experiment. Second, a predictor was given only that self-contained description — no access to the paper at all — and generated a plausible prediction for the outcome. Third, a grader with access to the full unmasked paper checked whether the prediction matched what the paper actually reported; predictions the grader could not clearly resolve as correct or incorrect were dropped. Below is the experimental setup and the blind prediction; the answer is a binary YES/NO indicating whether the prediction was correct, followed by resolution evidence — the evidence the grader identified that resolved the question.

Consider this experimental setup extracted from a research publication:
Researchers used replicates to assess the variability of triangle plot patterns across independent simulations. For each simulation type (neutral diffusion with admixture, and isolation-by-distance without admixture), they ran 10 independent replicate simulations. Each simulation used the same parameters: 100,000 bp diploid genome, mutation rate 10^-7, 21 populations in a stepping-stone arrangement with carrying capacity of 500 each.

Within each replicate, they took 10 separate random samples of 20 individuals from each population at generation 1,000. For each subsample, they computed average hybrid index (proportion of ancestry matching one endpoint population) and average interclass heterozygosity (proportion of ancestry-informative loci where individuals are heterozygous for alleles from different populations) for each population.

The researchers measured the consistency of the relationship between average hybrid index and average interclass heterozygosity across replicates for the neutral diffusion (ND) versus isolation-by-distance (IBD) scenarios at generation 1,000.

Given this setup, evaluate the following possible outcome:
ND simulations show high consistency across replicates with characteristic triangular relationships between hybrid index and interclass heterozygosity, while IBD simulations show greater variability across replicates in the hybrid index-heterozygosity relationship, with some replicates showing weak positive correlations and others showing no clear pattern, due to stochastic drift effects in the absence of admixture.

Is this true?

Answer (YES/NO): NO